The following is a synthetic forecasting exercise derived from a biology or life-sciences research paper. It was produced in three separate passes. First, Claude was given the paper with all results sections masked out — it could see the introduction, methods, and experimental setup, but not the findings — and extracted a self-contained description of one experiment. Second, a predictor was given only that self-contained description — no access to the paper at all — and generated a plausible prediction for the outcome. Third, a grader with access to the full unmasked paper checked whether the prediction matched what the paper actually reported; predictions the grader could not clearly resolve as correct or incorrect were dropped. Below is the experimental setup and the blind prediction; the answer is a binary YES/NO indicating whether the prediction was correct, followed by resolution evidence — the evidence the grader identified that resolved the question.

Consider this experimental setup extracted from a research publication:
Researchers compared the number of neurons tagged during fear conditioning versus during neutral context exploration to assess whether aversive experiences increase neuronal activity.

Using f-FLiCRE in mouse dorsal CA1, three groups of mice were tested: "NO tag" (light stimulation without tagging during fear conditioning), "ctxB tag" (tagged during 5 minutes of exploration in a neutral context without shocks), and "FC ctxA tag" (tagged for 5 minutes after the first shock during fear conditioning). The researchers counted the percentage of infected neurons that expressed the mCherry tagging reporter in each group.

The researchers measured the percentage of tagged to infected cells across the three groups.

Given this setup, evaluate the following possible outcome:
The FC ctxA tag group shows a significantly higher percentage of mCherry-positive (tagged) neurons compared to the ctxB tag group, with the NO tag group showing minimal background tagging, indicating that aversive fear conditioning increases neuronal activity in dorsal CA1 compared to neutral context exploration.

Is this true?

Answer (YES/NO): YES